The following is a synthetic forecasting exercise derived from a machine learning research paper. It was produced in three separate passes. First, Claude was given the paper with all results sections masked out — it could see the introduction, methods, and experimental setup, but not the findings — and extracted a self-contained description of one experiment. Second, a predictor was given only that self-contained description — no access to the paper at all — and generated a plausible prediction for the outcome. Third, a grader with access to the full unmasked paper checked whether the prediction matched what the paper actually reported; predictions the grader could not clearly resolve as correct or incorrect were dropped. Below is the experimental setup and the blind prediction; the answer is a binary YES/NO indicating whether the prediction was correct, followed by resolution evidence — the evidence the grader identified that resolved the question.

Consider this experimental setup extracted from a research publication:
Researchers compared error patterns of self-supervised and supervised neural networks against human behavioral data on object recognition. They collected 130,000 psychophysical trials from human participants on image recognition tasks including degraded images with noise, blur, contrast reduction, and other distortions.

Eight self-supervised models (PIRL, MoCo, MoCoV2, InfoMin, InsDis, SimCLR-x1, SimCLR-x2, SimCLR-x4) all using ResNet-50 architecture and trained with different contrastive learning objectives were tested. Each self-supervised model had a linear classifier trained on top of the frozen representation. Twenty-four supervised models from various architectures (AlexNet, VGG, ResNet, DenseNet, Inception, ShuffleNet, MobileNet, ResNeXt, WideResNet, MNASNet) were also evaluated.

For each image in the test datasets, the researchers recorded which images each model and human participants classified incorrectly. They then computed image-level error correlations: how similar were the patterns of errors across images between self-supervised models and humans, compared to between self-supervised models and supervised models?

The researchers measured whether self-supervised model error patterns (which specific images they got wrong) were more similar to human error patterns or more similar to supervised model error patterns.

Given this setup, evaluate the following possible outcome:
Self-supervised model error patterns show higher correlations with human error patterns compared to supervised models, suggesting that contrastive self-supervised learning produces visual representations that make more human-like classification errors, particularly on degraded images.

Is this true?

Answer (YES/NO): NO